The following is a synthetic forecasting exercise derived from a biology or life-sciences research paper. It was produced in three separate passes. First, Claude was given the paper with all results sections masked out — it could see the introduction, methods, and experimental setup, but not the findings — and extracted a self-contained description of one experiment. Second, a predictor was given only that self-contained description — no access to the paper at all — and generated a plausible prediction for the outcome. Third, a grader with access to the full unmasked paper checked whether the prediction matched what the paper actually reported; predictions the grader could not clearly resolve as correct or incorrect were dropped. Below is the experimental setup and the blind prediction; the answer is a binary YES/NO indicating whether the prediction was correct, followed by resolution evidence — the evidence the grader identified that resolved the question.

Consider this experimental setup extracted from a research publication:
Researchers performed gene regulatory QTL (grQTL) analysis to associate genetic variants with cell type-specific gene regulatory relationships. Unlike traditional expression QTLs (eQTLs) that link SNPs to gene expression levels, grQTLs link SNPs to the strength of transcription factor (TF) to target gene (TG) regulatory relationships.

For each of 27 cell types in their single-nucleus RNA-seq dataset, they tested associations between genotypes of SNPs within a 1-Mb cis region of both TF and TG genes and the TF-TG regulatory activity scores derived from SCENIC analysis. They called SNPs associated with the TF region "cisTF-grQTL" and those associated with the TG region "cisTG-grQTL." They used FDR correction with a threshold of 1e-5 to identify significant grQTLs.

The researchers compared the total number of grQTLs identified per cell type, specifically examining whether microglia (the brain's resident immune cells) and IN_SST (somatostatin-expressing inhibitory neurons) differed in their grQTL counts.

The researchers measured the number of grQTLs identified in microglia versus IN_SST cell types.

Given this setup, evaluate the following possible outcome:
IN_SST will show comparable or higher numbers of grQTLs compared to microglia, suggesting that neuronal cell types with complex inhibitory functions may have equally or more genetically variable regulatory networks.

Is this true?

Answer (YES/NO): YES